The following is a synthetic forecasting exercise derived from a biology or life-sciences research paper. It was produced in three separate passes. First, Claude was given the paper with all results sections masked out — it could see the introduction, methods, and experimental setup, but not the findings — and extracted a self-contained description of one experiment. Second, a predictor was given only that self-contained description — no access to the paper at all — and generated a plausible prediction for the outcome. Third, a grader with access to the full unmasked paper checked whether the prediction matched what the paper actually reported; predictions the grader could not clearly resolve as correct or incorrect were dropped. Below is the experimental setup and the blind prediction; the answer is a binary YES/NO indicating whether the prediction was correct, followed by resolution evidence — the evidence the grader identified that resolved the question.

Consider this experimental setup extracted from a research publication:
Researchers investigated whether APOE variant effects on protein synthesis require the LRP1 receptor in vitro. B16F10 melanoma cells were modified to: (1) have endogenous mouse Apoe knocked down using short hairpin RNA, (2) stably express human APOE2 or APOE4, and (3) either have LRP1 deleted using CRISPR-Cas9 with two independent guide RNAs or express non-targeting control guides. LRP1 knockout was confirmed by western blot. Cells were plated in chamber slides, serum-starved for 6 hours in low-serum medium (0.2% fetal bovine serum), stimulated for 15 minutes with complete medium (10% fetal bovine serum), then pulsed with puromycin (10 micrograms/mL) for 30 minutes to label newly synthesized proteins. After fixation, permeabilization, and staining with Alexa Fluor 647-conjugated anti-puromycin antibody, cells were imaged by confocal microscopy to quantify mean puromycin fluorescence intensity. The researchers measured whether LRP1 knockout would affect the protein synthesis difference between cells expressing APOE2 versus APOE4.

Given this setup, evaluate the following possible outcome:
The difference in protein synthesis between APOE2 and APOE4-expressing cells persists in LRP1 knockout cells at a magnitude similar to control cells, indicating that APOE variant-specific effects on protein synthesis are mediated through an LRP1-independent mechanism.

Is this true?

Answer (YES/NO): NO